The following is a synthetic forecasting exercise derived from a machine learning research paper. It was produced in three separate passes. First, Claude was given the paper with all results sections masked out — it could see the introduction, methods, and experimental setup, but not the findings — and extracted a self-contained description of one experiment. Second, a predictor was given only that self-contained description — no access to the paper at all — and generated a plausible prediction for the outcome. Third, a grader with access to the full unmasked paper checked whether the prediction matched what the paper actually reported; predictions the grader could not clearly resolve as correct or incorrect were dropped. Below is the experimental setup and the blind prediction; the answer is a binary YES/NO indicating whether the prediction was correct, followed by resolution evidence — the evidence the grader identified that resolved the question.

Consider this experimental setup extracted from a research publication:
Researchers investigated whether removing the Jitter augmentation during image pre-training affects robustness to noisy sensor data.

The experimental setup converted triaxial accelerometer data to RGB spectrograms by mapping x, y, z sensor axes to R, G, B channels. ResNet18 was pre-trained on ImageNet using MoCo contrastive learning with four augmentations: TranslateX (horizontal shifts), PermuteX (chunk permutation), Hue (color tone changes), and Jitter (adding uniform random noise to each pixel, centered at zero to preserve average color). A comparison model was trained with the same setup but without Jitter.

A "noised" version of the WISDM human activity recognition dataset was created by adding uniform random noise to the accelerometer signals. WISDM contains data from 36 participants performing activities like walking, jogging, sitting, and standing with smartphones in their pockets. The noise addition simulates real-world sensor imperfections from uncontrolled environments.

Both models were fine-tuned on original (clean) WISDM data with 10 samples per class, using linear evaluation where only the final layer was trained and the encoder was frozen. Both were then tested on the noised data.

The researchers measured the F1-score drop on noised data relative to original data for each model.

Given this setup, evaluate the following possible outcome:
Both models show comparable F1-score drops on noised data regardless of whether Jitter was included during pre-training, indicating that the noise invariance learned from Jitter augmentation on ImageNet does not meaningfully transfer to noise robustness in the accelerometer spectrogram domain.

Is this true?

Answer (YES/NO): NO